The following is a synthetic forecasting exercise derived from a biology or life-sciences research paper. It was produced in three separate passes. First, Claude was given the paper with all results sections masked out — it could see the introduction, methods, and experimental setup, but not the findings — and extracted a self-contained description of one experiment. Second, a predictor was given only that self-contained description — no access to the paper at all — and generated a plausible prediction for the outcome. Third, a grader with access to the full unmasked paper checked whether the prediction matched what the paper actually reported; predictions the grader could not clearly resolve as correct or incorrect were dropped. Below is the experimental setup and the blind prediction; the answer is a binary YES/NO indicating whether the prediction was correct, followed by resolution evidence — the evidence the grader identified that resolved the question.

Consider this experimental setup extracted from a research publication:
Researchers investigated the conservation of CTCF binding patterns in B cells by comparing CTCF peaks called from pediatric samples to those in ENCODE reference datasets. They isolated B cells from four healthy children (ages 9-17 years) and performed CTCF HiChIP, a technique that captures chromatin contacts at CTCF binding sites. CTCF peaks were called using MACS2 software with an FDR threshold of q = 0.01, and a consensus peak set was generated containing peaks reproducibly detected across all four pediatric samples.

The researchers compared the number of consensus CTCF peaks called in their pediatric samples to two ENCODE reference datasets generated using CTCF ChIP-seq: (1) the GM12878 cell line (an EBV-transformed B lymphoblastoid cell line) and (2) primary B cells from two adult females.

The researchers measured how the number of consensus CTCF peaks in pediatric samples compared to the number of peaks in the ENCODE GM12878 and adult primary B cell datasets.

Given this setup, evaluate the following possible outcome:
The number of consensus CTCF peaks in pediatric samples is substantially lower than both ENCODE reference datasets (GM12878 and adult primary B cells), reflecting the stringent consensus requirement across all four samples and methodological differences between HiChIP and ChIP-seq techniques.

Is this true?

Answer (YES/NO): NO